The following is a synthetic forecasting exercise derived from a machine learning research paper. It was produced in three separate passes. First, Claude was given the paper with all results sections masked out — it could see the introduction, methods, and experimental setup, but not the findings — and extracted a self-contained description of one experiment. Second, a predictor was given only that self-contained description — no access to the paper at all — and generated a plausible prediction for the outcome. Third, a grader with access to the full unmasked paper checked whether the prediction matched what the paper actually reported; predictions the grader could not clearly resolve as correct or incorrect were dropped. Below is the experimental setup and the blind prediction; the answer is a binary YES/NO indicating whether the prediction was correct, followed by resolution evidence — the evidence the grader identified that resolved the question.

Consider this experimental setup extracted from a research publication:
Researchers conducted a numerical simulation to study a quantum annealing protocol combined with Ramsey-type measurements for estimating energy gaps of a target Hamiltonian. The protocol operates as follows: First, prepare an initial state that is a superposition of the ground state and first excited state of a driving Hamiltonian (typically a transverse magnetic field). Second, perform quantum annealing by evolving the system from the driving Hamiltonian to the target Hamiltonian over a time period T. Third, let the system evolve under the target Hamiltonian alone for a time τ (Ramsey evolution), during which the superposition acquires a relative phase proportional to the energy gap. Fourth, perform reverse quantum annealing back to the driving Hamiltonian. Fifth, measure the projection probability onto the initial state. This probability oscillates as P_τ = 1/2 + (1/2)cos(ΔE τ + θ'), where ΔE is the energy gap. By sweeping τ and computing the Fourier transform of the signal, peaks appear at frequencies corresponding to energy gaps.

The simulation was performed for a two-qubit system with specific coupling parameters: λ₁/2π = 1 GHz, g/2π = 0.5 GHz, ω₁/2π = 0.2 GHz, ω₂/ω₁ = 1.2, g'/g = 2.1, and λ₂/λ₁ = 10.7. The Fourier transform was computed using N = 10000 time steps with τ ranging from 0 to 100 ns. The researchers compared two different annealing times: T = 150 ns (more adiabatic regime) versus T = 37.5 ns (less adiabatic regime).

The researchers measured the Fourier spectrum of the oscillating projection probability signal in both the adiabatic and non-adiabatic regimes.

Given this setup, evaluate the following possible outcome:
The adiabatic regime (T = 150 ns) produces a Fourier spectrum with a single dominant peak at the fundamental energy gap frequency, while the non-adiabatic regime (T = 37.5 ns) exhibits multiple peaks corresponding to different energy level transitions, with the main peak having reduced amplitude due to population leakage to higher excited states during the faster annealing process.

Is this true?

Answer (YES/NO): NO